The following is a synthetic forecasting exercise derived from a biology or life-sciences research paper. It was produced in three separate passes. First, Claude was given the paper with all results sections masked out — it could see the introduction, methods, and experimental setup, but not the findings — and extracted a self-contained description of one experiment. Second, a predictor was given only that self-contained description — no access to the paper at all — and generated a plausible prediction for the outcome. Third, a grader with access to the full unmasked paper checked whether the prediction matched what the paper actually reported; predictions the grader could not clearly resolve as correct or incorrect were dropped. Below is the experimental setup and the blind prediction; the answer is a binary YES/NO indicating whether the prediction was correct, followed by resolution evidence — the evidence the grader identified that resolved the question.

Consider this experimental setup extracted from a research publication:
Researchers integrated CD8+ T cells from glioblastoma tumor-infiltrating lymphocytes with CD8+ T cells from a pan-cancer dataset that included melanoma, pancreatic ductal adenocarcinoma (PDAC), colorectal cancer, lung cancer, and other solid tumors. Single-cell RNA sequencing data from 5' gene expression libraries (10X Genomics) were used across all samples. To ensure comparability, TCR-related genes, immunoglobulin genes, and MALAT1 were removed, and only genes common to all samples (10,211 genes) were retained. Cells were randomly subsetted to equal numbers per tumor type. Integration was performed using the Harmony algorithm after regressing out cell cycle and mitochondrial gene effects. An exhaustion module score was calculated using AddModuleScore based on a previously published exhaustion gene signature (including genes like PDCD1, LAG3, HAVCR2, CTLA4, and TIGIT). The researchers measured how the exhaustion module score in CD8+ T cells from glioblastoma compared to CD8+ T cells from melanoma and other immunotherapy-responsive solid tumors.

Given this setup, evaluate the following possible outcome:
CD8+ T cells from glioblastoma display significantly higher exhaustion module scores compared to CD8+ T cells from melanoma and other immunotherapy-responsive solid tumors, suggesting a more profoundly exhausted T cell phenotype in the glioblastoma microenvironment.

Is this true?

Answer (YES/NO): NO